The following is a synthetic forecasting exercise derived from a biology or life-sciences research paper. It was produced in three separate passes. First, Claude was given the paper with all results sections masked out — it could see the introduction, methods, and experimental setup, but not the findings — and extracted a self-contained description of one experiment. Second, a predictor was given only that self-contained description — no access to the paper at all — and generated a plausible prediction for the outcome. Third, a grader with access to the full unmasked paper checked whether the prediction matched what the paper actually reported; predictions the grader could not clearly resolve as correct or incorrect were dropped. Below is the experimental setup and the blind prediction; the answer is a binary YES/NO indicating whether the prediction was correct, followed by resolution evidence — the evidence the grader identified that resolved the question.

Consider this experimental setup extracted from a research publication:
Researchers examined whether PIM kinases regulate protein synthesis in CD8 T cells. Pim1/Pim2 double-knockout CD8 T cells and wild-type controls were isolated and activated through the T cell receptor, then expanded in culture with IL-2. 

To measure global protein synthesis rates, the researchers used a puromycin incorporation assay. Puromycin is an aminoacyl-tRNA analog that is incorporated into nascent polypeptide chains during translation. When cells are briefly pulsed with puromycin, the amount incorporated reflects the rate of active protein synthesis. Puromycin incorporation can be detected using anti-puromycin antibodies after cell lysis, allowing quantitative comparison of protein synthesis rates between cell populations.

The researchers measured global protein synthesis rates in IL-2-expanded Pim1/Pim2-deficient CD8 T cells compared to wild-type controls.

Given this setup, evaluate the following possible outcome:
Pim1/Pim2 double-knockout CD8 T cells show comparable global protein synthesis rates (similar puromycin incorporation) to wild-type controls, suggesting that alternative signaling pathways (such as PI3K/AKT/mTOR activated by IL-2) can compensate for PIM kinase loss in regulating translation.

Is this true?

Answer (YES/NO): NO